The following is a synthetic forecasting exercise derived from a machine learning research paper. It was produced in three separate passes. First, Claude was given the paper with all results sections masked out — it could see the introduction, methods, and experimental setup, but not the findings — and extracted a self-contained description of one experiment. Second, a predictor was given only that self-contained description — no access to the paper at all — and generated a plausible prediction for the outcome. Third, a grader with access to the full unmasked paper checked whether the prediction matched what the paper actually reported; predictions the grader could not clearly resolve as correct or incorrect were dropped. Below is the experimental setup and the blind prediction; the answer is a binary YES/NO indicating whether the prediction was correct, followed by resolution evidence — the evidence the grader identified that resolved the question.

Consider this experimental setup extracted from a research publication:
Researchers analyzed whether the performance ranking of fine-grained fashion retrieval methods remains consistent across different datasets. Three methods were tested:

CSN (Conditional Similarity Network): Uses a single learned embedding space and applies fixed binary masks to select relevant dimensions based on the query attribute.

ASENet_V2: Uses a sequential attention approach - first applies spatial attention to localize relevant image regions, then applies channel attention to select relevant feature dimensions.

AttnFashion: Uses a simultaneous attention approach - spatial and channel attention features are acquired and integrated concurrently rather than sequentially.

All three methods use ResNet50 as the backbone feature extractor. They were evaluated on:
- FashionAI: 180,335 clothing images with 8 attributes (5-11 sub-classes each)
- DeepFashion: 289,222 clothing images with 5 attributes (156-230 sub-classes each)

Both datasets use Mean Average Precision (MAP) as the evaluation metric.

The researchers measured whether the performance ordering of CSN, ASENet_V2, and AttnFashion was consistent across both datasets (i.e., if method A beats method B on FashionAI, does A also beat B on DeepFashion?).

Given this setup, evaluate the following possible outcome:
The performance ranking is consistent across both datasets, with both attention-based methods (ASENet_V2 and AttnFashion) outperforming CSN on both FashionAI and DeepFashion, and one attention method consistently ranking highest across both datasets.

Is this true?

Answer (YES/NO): NO